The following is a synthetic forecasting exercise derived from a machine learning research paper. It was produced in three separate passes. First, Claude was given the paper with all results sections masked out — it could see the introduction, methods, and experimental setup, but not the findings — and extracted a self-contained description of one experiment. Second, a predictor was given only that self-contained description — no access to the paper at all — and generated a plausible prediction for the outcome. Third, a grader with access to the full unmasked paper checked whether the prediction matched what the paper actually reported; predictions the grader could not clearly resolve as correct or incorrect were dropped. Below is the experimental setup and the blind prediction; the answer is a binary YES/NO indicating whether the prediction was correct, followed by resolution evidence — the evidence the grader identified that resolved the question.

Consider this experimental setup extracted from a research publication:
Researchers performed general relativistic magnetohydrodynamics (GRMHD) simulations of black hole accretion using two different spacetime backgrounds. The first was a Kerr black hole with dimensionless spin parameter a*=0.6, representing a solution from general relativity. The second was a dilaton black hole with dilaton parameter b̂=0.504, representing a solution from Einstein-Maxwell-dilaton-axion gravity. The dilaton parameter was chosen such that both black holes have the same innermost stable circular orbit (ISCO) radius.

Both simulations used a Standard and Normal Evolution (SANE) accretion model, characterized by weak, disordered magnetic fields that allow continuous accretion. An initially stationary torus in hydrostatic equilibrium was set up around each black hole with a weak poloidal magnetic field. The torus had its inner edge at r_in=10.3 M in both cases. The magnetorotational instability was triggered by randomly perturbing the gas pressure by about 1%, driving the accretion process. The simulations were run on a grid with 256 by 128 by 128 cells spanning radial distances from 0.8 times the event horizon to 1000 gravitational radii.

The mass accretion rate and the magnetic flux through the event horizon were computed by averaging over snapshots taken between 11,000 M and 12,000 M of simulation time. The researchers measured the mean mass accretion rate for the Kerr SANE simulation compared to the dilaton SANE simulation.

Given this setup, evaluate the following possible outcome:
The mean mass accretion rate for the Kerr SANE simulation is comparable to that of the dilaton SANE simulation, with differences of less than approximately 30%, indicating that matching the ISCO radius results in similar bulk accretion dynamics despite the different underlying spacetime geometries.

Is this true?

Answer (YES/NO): YES